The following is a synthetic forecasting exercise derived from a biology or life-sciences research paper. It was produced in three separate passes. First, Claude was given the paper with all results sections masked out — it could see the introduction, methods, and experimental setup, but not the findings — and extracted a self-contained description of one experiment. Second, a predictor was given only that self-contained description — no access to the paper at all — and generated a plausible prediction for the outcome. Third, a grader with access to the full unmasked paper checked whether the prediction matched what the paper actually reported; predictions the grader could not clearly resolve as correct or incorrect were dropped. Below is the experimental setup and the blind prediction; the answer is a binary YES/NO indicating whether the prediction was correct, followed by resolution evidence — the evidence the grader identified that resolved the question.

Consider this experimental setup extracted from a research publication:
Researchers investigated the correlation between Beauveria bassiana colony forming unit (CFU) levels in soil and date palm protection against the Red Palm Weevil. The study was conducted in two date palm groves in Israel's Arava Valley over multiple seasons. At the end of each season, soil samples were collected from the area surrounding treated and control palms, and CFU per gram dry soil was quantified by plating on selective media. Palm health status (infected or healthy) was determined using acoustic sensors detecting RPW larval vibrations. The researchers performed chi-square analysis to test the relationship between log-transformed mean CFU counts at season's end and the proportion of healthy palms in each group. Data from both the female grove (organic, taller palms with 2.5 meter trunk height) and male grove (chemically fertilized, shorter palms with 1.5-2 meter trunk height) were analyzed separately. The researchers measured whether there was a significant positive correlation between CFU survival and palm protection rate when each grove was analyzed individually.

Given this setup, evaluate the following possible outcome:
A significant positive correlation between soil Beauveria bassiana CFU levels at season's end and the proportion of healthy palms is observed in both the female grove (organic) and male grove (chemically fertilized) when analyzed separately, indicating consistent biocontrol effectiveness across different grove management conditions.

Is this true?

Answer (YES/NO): NO